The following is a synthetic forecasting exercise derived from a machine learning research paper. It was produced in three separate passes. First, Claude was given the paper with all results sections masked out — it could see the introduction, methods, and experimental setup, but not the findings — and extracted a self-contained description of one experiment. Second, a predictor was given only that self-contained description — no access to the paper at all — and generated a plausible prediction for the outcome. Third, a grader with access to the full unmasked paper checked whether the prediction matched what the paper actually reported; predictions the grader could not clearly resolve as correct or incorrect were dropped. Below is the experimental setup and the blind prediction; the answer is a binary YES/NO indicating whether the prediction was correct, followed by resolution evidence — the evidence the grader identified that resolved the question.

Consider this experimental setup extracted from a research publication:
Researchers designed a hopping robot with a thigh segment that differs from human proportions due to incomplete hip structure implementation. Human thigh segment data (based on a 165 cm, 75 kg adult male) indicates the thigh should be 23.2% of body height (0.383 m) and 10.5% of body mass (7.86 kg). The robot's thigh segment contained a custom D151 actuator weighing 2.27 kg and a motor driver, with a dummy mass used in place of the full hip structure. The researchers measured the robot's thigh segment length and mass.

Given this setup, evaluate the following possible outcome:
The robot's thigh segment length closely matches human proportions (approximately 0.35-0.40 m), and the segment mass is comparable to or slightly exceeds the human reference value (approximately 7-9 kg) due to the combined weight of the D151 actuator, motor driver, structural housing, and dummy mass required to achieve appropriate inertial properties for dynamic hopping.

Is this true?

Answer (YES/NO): YES